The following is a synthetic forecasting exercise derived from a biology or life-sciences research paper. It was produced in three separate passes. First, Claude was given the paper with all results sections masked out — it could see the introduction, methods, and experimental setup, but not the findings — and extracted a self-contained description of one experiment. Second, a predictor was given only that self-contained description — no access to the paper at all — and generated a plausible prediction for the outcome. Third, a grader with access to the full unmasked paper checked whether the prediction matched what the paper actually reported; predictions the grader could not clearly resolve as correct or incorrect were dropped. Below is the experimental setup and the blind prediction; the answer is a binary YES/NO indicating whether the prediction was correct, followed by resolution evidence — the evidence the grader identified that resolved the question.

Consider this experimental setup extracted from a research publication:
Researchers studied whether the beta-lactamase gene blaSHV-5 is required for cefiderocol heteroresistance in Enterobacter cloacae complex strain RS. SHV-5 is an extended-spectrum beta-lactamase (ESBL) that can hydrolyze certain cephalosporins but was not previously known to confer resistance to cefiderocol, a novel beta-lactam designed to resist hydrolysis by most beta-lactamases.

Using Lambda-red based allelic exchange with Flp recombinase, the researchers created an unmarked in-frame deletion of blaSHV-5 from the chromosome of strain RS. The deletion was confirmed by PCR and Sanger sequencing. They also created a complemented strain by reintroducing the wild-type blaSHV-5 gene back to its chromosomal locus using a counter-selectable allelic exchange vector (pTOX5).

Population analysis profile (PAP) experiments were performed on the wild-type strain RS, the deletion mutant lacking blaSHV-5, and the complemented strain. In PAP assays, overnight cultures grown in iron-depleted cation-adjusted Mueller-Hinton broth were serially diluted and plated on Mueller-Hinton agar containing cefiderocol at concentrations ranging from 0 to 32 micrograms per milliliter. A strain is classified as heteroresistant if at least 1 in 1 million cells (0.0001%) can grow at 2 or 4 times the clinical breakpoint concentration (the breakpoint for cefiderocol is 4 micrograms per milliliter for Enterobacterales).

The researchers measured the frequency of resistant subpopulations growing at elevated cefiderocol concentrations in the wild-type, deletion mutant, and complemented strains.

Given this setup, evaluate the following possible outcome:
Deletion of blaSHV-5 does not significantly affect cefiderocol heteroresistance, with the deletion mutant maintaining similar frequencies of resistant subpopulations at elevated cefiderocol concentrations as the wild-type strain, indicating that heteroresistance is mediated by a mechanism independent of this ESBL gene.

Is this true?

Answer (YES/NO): NO